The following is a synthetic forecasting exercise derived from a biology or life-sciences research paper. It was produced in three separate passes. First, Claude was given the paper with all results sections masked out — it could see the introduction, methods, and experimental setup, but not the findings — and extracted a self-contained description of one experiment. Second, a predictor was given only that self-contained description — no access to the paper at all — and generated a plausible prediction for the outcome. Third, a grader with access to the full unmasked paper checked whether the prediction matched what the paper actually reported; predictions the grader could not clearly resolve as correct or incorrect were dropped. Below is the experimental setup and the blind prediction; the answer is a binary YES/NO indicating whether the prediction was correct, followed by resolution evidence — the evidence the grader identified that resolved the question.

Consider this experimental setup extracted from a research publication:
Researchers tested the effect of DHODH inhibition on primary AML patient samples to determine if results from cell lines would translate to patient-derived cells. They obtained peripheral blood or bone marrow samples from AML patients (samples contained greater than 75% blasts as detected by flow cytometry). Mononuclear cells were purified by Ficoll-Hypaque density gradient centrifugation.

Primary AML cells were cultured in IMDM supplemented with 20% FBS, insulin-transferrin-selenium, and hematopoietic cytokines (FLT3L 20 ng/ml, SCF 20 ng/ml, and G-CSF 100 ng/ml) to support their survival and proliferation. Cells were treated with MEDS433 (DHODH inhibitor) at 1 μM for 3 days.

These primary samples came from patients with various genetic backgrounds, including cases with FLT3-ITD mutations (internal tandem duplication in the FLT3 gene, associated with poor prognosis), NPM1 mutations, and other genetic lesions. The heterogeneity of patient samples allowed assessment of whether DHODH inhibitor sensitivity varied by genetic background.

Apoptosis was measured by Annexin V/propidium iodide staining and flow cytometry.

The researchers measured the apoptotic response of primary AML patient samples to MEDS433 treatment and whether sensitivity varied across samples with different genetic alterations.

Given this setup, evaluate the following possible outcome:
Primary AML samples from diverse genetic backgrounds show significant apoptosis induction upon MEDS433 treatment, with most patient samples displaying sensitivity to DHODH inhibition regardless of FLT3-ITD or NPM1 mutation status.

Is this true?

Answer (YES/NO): NO